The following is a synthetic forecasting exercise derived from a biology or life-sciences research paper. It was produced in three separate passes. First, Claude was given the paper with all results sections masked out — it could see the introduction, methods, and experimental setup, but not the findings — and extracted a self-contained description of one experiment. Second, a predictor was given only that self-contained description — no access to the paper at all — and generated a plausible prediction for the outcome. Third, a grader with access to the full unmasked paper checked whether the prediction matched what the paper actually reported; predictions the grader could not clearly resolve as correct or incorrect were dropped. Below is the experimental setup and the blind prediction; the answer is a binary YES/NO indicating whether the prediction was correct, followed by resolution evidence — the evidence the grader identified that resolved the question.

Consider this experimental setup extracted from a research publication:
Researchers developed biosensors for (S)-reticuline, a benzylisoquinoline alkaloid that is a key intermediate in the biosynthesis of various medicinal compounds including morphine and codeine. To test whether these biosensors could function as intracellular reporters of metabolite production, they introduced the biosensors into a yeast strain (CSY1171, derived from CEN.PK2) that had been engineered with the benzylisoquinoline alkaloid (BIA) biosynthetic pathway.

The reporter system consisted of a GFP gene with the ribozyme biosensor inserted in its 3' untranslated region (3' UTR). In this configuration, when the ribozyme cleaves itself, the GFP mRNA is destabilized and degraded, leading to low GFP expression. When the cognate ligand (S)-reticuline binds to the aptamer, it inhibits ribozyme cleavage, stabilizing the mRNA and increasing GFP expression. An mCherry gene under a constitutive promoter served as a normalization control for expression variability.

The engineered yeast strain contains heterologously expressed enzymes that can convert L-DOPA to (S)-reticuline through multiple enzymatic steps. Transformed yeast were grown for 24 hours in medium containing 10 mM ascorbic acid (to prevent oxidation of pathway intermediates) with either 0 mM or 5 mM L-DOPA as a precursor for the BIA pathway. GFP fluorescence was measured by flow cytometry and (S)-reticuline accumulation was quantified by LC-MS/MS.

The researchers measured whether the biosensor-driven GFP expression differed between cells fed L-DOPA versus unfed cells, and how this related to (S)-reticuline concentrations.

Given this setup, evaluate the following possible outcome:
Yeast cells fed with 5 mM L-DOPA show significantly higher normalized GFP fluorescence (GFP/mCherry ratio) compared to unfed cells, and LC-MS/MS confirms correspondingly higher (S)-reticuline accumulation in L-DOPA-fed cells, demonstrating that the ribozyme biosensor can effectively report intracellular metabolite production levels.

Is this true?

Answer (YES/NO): YES